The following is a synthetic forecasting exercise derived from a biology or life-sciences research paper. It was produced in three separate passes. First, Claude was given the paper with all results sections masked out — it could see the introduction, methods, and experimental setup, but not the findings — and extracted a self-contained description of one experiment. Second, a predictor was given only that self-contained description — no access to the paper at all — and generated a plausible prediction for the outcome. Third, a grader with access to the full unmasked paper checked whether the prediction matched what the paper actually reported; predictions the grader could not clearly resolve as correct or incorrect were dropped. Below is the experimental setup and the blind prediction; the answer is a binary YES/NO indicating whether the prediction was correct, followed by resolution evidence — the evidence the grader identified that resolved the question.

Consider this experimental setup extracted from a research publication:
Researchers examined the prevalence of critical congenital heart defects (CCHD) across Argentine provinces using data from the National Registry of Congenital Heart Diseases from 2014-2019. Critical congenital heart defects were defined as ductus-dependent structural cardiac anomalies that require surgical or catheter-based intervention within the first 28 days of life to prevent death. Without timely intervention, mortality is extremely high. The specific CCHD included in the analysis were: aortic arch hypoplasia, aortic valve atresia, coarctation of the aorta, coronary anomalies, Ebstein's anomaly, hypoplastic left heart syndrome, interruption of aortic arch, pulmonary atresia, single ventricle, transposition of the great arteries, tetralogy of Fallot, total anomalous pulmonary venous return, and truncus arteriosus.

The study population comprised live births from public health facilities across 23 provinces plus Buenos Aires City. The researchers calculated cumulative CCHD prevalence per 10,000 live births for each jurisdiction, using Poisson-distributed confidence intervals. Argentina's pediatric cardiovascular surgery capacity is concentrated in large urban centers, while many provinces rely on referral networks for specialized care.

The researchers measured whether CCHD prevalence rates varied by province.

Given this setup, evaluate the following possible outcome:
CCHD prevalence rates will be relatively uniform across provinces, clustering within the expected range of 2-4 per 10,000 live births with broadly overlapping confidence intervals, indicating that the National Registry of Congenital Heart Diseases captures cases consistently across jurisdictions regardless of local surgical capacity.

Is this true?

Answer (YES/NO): NO